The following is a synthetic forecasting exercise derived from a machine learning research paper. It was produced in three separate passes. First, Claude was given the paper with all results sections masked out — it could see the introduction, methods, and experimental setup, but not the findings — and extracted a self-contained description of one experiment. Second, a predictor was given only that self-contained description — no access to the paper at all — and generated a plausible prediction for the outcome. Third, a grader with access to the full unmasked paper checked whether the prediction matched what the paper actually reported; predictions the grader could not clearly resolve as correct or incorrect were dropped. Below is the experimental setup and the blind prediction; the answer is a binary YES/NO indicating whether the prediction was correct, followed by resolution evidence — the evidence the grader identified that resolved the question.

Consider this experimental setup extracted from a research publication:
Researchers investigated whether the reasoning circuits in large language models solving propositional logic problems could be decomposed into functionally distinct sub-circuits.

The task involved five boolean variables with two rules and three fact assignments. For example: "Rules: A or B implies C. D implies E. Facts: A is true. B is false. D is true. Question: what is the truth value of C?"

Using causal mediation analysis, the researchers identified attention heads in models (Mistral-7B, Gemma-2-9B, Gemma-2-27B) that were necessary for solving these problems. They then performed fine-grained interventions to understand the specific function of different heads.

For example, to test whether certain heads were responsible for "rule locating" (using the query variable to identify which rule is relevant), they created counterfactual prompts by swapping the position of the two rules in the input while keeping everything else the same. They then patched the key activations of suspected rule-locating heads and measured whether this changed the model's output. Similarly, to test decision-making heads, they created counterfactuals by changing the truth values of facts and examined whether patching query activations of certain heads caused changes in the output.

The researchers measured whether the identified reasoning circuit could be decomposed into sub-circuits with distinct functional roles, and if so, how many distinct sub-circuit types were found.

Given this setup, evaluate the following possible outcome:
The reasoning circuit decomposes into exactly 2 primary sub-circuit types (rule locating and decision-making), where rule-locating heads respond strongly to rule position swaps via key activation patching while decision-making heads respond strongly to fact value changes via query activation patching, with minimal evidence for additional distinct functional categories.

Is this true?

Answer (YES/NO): NO